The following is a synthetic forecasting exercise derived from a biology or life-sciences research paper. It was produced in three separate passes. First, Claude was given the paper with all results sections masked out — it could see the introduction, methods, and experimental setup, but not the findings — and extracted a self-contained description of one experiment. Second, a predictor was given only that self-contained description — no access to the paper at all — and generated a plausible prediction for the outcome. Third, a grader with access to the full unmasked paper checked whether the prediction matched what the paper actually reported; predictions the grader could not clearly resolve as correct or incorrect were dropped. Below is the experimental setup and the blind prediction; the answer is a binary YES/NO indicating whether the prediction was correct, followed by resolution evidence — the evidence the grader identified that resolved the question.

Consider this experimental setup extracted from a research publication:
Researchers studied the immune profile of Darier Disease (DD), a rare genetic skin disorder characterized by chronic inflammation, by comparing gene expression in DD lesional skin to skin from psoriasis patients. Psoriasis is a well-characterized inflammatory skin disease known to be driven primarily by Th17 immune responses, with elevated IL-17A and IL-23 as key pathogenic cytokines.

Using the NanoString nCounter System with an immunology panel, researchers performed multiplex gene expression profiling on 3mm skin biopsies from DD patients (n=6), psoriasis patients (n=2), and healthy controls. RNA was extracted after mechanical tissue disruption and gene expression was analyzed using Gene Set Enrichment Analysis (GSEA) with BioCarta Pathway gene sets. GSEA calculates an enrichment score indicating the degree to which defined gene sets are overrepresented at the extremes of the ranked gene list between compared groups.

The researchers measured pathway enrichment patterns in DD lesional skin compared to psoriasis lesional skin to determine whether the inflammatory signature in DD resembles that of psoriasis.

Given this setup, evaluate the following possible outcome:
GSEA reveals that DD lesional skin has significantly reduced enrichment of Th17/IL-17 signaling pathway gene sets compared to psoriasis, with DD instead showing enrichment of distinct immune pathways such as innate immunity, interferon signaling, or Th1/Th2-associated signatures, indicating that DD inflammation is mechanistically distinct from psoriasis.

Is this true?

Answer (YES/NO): NO